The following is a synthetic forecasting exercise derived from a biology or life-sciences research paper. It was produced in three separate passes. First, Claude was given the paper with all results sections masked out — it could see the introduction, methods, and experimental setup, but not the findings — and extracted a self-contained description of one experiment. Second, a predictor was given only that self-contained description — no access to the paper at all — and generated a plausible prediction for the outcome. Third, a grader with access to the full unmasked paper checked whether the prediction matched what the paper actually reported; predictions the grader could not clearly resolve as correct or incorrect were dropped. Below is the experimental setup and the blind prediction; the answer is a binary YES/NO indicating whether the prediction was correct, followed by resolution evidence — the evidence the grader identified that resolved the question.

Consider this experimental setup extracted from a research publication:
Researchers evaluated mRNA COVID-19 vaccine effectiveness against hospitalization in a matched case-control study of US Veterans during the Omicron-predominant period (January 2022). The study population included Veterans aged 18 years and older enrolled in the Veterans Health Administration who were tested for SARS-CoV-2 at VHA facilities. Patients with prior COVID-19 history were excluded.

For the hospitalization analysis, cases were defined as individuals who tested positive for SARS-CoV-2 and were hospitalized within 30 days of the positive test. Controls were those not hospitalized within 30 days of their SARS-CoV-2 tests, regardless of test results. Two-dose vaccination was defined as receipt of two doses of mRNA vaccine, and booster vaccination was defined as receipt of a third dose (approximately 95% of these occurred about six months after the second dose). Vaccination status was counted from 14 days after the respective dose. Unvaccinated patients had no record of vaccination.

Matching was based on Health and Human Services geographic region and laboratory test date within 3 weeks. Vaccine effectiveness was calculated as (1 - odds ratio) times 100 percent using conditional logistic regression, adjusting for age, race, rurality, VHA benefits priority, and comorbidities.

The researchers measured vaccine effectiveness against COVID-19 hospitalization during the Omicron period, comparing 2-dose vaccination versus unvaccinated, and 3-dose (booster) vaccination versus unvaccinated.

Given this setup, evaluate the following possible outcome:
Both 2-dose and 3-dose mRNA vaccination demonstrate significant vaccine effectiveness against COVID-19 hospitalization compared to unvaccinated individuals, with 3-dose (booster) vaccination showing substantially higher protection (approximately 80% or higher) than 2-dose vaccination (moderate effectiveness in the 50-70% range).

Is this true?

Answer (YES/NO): NO